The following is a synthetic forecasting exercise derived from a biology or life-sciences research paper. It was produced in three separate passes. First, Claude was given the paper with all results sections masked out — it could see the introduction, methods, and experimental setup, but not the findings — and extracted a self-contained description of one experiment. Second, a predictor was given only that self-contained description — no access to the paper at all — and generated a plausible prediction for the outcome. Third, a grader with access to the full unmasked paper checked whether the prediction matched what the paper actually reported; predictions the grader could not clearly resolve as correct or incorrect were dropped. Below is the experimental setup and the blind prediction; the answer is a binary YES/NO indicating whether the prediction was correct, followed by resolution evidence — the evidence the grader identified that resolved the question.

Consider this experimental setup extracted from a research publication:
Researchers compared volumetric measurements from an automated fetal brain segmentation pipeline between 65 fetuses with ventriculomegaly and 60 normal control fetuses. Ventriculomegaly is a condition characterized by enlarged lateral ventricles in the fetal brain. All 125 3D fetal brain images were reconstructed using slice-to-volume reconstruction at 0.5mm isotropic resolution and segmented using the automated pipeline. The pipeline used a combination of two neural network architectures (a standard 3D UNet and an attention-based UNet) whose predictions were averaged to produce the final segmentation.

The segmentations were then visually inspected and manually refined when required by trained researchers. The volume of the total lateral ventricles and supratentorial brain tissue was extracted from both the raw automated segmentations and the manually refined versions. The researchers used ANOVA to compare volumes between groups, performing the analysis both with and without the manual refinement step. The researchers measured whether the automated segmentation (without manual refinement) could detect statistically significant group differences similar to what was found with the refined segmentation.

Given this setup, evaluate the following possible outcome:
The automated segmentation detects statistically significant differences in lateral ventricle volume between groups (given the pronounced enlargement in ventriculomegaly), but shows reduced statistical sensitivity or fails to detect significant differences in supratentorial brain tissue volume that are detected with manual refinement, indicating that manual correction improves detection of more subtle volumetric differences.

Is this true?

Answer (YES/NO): NO